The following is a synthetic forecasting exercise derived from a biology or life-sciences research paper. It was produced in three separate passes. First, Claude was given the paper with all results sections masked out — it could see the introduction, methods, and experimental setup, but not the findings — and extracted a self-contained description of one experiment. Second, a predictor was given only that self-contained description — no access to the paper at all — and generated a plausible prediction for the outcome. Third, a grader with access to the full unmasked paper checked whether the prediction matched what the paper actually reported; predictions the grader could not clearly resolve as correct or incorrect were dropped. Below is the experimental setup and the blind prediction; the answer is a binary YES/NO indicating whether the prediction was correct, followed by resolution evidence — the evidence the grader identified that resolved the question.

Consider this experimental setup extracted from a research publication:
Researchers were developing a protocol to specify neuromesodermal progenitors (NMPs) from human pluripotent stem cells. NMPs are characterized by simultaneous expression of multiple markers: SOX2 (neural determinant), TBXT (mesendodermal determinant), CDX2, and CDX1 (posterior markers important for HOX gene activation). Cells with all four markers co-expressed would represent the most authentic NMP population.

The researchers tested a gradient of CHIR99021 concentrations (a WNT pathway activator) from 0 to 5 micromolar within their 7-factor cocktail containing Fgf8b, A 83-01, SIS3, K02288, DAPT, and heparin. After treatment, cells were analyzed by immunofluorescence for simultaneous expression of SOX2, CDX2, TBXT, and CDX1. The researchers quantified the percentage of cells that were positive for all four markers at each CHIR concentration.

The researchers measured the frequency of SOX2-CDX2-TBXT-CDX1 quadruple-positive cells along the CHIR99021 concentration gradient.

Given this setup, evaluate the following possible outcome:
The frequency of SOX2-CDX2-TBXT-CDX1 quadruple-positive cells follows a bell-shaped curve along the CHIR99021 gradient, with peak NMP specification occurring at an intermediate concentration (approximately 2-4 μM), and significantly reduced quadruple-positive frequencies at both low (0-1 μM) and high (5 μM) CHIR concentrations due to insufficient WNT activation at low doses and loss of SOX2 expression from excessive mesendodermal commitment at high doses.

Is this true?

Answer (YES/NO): NO